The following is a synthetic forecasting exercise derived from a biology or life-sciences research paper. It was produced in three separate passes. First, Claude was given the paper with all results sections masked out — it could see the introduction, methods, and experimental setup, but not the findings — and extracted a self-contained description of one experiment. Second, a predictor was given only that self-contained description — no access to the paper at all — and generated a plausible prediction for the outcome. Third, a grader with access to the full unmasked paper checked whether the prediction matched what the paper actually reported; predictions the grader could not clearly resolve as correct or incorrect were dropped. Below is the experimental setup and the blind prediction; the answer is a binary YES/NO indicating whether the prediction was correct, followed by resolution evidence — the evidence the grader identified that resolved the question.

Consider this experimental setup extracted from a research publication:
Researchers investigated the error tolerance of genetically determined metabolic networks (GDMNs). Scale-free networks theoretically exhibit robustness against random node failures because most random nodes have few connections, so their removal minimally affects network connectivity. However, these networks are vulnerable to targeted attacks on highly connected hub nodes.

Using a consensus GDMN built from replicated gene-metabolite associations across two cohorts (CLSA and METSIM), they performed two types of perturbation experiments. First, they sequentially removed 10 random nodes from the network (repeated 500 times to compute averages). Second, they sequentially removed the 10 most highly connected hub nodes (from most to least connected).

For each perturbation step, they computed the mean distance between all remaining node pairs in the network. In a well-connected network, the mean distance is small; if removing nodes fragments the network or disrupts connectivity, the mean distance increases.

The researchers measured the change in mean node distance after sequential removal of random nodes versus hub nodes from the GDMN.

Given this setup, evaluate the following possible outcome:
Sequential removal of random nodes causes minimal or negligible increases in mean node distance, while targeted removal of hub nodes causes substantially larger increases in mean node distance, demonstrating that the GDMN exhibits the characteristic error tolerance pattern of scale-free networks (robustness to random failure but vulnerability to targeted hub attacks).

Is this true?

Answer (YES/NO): YES